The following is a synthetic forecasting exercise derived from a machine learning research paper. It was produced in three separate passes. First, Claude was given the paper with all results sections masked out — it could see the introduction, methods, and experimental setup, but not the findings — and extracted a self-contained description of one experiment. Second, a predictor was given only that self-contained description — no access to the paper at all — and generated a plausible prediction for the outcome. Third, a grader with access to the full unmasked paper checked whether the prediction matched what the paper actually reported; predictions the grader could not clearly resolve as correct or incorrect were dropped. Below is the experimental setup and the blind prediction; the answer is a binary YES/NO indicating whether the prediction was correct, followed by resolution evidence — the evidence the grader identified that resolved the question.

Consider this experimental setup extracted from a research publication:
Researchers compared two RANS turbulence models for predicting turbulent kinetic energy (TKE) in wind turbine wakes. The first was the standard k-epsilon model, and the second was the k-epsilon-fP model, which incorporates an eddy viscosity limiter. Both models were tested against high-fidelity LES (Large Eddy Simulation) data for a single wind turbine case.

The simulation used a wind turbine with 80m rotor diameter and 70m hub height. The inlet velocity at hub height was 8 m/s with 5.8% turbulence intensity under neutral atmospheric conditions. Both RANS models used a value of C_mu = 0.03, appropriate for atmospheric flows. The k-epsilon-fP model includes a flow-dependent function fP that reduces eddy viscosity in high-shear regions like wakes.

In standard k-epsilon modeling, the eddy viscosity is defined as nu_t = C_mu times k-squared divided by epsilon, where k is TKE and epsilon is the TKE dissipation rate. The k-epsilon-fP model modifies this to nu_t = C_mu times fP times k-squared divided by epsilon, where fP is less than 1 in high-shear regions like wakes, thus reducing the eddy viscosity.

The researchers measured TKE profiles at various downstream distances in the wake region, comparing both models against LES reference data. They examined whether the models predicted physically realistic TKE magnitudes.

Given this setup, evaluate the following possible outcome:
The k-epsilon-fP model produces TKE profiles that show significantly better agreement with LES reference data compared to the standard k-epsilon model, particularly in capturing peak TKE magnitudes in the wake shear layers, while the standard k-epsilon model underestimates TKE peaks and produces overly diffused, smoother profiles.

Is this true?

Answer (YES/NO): NO